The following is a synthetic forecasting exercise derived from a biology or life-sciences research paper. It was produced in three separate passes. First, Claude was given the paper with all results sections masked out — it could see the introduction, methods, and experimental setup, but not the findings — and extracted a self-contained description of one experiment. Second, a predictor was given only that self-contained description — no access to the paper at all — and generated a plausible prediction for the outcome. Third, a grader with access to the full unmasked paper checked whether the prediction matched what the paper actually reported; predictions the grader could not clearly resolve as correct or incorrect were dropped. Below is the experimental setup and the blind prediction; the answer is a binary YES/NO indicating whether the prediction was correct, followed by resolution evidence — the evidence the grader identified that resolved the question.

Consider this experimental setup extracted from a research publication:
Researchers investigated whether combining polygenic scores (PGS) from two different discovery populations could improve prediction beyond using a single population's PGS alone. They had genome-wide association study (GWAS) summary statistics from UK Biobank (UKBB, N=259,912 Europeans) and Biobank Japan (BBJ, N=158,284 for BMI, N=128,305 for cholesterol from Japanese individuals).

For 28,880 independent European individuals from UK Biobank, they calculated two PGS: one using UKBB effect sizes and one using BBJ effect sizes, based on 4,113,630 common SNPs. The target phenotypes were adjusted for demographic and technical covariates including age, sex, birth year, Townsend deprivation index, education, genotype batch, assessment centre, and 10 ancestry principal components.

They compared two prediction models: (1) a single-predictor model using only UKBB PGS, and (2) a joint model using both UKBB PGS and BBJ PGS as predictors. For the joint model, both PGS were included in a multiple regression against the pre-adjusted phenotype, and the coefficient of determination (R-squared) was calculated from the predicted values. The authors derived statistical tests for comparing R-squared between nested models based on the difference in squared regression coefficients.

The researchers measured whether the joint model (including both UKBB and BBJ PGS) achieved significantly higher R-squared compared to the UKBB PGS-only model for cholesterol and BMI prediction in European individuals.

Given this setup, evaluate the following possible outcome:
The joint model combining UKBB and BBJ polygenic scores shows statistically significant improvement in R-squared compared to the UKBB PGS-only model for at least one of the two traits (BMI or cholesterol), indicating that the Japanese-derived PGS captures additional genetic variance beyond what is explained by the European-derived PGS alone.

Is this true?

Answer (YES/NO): YES